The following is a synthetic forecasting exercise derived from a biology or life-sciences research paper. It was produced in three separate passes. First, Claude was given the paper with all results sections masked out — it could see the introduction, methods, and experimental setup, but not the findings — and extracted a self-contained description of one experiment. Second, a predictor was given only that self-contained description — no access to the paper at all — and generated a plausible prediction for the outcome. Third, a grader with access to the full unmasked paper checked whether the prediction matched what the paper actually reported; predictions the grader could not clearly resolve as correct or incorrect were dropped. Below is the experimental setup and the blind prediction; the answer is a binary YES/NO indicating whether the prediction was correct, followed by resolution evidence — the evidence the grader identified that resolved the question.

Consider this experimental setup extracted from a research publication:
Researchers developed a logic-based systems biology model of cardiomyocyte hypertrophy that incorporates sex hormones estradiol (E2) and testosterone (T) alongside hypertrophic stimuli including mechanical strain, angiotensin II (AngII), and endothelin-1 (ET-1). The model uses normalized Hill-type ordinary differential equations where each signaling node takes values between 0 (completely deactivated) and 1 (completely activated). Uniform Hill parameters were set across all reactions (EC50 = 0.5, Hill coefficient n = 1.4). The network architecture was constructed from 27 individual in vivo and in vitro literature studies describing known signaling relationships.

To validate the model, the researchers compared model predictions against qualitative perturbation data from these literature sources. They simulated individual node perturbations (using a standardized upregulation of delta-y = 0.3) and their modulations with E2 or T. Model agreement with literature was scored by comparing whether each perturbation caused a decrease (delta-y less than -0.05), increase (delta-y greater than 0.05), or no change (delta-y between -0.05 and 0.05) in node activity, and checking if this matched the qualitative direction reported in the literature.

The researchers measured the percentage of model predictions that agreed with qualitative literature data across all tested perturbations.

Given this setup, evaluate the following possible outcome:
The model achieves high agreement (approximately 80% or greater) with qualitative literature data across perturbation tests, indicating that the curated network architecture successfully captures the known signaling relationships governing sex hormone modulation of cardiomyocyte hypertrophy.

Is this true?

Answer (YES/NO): YES